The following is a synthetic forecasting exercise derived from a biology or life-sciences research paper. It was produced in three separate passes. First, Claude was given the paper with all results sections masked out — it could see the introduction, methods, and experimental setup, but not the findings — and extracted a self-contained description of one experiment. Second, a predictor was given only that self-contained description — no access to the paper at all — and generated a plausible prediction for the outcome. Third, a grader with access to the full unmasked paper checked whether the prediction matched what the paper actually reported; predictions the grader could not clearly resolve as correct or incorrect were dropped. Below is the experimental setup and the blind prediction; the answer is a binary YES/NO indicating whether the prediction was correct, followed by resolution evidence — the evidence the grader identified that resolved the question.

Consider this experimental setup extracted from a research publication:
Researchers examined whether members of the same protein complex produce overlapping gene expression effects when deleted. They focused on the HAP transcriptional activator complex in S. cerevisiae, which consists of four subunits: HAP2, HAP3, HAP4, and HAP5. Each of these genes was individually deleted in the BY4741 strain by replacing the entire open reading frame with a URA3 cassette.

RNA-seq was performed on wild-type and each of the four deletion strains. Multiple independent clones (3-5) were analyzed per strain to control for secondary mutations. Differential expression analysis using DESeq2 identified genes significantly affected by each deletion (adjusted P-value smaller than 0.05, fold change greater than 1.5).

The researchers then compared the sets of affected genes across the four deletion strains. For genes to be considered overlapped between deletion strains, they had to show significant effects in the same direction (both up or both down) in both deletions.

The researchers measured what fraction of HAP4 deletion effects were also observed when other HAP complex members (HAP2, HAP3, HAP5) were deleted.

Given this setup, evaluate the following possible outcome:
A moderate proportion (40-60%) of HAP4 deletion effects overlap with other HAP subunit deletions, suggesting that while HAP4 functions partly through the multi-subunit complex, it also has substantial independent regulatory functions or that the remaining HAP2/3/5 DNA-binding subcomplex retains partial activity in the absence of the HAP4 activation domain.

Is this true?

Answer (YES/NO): NO